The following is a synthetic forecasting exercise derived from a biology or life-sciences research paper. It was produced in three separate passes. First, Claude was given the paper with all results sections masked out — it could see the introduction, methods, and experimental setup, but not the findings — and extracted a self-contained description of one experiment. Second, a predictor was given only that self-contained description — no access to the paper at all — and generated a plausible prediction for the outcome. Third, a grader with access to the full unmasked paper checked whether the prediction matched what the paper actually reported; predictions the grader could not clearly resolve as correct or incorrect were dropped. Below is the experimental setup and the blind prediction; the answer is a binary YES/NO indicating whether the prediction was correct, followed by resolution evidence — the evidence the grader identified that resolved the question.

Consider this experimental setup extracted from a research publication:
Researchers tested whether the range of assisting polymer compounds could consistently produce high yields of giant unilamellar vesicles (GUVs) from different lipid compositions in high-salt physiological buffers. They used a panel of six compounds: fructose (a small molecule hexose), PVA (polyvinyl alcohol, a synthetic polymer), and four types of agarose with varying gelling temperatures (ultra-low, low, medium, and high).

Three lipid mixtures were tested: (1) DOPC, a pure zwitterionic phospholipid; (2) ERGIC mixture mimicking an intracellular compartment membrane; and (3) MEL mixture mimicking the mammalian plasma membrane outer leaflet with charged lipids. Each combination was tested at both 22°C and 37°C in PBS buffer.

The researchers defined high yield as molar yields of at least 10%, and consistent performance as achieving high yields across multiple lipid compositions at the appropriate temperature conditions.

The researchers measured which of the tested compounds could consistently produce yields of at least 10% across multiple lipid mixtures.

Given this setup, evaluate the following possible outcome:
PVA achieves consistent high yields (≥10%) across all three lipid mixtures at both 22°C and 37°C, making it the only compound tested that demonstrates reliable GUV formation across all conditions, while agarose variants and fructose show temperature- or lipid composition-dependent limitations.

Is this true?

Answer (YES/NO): NO